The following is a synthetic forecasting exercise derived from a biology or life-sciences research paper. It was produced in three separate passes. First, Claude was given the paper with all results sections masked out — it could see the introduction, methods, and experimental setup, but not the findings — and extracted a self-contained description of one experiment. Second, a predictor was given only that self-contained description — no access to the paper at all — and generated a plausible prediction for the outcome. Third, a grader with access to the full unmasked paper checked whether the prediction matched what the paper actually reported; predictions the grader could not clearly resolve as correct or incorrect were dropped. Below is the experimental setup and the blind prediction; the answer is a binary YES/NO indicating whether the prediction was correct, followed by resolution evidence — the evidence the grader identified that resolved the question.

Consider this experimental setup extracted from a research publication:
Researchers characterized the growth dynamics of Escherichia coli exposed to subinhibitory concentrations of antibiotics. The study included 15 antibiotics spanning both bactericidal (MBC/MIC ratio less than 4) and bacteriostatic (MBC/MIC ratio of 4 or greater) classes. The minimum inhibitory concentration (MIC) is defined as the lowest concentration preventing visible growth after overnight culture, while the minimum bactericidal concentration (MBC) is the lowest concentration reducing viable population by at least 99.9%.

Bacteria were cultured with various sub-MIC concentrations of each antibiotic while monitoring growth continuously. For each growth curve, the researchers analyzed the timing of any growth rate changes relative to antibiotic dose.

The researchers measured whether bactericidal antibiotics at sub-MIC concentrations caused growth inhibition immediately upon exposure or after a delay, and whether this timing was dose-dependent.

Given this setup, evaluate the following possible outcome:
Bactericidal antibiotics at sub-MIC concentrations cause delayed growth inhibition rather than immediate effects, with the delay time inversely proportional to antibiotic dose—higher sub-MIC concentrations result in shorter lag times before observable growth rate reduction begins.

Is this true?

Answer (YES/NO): YES